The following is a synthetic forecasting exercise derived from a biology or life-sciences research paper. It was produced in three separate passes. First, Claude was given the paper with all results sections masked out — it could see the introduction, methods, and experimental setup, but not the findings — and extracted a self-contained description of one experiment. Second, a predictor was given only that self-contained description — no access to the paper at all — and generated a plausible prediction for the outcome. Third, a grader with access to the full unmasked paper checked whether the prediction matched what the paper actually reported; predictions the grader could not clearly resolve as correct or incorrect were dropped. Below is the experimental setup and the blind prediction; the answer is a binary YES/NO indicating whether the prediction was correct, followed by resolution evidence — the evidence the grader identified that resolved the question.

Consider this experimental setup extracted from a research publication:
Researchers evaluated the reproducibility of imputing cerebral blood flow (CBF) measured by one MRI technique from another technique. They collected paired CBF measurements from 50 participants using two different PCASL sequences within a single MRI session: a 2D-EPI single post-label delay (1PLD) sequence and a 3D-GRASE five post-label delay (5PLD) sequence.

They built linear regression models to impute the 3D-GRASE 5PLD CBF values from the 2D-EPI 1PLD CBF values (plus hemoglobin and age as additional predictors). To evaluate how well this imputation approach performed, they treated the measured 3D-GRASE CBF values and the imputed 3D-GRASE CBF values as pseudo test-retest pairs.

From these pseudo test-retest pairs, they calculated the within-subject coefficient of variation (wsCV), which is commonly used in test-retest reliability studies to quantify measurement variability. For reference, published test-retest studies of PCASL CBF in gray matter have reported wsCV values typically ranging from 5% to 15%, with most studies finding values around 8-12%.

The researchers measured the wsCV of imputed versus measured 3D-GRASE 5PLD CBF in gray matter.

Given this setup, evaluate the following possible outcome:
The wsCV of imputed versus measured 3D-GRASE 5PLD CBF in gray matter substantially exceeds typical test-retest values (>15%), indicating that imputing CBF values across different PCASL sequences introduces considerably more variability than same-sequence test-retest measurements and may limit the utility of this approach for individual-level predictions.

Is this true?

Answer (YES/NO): NO